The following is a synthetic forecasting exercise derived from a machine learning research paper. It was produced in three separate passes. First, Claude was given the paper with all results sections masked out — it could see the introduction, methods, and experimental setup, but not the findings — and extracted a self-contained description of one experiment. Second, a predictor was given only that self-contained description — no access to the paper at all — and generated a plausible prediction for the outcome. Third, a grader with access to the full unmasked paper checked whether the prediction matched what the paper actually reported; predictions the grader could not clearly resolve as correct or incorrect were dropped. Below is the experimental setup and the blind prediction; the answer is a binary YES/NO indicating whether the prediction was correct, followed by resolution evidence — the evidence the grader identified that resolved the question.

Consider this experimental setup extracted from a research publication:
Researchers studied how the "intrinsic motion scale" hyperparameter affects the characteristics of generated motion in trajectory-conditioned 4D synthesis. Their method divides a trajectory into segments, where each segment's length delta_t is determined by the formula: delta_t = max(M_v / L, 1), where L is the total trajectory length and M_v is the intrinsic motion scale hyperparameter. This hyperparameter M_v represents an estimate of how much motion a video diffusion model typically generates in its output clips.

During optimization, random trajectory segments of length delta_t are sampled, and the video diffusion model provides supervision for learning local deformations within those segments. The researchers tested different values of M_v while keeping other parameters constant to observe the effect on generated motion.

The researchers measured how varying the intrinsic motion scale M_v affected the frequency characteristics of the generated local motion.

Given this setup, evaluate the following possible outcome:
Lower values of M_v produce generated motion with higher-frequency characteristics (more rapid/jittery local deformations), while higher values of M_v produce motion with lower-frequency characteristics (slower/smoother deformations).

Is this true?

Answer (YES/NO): YES